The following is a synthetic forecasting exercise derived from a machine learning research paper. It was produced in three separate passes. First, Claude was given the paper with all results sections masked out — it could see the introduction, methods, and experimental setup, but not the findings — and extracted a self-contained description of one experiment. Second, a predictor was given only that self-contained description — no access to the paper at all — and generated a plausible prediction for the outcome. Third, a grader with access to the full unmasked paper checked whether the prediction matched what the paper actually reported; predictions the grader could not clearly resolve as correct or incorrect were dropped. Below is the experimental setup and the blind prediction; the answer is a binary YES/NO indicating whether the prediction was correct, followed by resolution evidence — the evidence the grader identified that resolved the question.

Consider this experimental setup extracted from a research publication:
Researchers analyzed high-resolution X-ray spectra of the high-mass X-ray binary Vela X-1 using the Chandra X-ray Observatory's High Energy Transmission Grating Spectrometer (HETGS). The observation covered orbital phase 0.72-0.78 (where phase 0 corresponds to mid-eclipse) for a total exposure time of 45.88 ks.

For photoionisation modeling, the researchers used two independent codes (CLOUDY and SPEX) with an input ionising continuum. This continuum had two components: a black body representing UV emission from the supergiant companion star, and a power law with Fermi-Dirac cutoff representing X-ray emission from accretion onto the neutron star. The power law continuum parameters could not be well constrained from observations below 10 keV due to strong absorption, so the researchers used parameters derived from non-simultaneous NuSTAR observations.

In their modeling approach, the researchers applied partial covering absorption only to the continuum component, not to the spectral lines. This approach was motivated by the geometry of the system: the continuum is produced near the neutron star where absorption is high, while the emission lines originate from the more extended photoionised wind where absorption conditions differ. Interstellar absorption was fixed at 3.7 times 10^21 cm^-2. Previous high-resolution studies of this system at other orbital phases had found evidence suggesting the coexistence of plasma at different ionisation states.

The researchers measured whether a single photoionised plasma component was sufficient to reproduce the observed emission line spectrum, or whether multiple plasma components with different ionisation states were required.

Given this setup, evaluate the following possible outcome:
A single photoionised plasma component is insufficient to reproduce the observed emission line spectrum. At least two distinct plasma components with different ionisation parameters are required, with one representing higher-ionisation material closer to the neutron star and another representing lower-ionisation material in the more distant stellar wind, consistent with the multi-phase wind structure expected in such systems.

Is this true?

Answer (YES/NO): YES